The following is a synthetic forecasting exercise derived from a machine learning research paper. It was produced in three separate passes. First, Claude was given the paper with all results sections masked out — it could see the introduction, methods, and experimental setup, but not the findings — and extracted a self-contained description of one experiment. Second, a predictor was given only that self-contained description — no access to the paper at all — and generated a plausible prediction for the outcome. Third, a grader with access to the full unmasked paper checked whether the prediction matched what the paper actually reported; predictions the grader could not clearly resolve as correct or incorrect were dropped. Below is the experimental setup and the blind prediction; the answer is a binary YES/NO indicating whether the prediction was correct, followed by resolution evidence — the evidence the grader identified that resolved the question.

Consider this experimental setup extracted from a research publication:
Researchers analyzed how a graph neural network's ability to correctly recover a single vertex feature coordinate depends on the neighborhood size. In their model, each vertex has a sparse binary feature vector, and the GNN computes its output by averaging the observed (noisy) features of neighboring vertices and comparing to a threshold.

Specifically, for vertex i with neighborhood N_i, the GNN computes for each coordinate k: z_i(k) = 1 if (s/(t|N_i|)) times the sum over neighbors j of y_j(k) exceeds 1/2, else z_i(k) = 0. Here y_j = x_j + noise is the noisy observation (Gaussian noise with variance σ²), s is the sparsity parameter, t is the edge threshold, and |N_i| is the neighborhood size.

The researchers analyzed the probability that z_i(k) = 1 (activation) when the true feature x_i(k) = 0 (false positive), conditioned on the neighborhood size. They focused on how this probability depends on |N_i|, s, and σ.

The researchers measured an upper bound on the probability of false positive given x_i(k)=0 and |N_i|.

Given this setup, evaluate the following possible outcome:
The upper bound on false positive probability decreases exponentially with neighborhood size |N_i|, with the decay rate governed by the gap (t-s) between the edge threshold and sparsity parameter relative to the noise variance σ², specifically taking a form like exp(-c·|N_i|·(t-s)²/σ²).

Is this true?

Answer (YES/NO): NO